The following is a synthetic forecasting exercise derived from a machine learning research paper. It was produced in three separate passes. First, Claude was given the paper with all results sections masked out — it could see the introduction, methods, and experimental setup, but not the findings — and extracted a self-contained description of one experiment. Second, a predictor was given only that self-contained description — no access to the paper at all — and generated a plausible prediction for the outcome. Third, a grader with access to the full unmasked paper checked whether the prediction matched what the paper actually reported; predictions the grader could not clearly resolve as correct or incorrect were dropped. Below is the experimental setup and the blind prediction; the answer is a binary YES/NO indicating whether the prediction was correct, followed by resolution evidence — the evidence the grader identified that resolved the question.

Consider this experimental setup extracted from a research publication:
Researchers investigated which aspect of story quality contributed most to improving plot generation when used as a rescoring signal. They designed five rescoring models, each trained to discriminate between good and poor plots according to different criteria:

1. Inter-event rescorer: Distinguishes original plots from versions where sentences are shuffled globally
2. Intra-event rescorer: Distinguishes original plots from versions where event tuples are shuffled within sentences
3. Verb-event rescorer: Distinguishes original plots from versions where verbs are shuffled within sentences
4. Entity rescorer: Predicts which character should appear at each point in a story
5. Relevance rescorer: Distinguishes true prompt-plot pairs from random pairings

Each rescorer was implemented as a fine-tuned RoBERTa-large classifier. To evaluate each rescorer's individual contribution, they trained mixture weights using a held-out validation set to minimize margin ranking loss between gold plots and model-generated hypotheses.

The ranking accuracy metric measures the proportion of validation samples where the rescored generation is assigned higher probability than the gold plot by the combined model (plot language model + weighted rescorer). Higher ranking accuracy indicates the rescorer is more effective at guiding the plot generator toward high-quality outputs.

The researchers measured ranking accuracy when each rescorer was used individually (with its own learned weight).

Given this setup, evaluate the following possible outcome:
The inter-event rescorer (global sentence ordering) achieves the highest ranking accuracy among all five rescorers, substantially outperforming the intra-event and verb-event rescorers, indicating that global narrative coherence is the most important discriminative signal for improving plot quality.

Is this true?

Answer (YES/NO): YES